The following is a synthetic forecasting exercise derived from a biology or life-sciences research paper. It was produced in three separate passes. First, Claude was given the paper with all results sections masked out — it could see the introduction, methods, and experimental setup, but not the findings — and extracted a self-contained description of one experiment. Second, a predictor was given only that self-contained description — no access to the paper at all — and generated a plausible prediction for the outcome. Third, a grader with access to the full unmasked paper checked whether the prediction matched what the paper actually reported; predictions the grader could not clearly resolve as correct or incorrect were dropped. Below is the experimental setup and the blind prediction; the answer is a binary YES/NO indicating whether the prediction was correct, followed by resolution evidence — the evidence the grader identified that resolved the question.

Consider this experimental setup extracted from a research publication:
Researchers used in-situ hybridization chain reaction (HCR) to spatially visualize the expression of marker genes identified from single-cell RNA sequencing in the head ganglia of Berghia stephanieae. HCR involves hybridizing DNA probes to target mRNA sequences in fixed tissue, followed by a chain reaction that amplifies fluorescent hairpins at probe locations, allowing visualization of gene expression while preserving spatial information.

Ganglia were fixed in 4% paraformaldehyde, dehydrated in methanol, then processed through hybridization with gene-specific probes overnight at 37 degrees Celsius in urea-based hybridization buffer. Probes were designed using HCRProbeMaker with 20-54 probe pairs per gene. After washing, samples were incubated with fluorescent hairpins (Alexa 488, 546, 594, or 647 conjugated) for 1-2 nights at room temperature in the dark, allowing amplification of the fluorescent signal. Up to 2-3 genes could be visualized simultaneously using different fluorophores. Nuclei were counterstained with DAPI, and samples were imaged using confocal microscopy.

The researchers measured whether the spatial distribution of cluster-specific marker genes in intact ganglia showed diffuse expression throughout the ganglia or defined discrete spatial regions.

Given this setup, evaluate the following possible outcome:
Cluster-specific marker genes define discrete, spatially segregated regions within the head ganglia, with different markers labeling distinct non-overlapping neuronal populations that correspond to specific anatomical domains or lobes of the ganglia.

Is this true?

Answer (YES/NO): YES